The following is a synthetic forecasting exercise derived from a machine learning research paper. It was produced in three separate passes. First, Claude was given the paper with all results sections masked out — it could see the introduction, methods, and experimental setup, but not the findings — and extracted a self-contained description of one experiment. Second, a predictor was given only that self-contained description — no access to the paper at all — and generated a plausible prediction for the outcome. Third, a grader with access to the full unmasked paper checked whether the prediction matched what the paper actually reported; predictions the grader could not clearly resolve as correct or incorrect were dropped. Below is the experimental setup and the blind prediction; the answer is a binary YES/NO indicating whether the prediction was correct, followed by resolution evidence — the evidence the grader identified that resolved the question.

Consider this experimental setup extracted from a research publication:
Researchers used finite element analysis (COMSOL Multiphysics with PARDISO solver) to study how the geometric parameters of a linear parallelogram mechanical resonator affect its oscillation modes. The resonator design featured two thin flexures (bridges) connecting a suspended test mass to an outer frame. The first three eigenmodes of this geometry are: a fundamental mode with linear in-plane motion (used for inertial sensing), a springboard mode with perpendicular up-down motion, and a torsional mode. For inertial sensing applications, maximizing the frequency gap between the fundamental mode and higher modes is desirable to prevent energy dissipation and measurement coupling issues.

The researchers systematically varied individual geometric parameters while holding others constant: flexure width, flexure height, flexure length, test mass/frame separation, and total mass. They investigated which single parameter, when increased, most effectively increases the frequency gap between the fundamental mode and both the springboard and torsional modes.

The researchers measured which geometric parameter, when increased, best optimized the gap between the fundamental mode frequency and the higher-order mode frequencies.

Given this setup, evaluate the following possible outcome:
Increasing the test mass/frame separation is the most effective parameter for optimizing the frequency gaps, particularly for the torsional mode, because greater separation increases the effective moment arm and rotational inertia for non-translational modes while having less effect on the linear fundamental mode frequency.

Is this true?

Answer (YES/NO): NO